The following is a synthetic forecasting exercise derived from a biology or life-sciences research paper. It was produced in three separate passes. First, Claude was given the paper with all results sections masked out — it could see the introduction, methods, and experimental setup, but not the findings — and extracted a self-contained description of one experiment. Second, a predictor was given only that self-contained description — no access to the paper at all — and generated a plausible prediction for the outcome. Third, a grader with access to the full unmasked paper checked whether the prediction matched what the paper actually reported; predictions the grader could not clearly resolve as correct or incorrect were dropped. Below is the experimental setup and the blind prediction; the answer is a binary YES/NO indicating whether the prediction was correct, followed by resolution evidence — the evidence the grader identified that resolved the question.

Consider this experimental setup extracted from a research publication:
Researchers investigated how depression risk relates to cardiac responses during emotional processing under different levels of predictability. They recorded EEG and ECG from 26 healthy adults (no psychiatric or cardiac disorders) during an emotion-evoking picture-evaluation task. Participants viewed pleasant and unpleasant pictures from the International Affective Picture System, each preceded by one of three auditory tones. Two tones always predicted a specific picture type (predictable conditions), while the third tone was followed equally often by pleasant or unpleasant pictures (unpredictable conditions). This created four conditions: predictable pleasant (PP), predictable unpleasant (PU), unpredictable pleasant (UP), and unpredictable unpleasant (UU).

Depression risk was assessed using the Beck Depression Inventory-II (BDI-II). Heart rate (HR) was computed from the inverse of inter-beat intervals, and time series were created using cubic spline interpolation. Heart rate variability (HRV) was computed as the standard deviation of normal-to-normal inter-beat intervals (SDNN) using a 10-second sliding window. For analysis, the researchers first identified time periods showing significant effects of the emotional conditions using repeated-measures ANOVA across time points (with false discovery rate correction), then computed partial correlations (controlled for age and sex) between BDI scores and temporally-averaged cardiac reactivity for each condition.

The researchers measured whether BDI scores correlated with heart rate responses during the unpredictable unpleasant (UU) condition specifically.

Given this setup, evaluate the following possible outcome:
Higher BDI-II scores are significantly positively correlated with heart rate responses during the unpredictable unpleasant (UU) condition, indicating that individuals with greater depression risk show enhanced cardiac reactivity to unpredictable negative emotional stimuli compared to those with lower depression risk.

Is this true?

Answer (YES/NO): NO